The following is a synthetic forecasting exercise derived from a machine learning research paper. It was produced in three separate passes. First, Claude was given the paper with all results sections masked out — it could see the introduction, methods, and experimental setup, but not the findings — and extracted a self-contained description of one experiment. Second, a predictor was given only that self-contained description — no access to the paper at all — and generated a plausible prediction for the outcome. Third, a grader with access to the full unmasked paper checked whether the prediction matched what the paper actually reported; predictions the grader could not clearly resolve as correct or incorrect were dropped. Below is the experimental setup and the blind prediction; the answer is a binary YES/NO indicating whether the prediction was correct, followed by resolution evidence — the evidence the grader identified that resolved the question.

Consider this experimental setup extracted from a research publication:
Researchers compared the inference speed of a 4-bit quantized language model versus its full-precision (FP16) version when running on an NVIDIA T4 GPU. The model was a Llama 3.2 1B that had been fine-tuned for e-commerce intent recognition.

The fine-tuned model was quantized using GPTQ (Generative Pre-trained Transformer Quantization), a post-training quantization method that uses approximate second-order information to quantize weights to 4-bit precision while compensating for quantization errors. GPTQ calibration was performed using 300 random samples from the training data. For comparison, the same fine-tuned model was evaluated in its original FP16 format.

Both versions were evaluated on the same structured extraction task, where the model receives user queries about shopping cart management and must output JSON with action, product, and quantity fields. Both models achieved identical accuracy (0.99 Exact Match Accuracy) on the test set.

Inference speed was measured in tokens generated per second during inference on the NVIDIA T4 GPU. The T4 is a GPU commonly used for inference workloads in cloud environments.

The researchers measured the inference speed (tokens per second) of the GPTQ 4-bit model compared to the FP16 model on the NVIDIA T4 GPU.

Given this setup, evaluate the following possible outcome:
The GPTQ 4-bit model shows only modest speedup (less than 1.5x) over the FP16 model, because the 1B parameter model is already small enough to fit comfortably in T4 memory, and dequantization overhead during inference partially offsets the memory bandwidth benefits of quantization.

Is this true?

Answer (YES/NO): NO